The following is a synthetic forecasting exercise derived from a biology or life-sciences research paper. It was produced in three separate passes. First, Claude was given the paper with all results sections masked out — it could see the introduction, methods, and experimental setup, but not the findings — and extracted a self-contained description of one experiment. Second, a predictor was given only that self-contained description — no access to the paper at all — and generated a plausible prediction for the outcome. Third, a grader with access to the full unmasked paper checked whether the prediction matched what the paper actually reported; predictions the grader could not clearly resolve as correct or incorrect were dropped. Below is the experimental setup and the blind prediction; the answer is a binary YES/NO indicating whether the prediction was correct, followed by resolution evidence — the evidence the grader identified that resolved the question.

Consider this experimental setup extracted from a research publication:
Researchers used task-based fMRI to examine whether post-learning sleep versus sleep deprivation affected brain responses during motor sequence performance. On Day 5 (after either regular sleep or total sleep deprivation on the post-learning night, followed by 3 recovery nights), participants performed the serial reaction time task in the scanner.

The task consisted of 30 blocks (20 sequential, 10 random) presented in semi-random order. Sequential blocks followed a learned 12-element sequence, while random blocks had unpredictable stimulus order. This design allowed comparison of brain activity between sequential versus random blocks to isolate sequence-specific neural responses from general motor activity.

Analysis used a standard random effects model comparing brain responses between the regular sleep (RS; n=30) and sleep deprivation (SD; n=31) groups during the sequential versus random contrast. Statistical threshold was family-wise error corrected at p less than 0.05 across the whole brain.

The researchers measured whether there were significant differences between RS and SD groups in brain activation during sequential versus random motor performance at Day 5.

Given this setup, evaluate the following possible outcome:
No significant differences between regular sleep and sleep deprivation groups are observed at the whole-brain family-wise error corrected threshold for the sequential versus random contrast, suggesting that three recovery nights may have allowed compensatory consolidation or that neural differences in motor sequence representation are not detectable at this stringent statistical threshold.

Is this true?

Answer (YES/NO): YES